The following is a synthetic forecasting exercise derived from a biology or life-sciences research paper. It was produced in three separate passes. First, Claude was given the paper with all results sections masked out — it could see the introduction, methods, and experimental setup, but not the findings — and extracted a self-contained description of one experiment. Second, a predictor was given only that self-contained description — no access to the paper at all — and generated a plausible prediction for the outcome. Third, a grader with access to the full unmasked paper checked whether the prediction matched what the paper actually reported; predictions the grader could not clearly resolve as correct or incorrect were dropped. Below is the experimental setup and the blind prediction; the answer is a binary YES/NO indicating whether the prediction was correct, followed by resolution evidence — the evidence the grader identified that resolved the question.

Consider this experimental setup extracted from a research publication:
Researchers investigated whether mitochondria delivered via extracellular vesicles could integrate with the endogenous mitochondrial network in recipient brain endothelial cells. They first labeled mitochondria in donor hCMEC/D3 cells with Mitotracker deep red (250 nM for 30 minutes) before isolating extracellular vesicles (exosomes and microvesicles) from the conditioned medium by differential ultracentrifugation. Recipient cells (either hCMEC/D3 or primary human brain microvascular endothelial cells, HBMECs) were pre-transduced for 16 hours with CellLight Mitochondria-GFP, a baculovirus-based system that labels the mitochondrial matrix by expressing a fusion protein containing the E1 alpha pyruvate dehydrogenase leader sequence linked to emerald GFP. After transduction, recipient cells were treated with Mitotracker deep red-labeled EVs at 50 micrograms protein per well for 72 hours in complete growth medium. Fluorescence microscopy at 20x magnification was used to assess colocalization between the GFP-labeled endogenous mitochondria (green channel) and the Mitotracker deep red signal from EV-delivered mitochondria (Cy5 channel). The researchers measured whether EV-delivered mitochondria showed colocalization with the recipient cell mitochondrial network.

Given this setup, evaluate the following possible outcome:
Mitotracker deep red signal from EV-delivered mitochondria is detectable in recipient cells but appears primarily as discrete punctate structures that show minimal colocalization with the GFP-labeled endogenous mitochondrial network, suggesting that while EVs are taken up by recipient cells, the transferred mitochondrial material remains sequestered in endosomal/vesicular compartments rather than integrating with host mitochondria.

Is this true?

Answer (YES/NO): NO